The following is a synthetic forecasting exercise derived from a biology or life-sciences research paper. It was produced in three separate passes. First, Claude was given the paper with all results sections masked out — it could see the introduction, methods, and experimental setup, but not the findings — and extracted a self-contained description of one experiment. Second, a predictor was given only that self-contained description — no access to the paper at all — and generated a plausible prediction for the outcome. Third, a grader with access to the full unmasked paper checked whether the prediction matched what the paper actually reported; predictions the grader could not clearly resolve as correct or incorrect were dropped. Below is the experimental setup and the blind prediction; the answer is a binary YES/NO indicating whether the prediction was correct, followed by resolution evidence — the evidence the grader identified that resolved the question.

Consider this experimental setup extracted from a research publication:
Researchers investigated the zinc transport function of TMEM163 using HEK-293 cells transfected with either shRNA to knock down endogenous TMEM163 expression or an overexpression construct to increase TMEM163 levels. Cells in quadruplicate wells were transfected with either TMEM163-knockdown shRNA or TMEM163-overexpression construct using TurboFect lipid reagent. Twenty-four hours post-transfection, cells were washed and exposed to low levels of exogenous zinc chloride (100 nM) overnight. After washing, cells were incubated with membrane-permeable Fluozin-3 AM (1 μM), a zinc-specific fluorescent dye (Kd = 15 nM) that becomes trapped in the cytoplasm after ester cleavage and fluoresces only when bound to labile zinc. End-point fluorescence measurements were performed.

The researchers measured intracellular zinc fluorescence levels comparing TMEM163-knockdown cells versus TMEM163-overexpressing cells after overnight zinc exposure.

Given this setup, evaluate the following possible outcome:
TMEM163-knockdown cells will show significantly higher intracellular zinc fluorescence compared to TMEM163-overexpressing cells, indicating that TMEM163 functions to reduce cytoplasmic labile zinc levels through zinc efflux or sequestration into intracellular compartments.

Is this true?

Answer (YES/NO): YES